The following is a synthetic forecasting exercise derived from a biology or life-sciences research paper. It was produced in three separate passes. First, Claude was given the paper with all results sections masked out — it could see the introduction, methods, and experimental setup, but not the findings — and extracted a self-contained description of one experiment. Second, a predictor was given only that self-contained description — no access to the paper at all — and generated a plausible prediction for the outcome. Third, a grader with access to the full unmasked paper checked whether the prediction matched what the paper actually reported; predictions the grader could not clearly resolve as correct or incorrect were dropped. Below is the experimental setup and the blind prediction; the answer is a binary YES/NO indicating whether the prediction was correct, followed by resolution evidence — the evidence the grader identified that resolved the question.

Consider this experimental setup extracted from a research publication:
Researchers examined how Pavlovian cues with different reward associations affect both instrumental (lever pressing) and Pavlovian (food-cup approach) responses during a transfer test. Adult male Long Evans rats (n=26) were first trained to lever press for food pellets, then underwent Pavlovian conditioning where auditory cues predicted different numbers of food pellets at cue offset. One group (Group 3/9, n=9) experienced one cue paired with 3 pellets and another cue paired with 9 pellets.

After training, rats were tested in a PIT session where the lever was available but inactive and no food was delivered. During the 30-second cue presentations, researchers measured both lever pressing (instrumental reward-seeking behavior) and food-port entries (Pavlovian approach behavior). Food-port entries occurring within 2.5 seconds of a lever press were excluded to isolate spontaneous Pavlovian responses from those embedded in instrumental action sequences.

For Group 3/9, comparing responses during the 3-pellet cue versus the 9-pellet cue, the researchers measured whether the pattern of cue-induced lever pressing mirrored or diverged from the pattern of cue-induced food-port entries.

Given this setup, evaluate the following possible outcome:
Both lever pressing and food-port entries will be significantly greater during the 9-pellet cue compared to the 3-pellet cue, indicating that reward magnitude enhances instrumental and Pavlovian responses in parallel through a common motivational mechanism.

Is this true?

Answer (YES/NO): NO